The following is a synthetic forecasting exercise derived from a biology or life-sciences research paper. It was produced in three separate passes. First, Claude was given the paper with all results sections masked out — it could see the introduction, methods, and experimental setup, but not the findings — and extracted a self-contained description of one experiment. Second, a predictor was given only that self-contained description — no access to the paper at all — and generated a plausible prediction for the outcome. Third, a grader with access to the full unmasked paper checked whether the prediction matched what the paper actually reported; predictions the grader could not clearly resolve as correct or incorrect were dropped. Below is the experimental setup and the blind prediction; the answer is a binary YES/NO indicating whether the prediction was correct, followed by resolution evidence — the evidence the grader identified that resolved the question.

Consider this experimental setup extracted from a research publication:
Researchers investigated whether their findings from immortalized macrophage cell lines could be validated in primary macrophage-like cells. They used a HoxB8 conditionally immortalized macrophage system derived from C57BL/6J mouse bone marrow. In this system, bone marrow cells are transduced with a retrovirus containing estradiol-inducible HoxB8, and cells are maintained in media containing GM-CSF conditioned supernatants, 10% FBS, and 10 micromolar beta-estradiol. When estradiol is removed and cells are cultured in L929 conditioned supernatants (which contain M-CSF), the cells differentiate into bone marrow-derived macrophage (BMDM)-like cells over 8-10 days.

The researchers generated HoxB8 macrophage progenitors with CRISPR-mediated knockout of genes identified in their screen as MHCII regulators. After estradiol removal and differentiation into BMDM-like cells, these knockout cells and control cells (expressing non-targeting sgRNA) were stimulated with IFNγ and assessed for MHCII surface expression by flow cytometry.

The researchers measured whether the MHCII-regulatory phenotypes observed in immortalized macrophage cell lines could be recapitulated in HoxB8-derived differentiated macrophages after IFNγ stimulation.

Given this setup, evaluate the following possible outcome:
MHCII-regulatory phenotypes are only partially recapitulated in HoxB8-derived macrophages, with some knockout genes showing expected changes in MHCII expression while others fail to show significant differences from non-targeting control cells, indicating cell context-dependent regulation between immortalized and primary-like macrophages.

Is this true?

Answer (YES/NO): NO